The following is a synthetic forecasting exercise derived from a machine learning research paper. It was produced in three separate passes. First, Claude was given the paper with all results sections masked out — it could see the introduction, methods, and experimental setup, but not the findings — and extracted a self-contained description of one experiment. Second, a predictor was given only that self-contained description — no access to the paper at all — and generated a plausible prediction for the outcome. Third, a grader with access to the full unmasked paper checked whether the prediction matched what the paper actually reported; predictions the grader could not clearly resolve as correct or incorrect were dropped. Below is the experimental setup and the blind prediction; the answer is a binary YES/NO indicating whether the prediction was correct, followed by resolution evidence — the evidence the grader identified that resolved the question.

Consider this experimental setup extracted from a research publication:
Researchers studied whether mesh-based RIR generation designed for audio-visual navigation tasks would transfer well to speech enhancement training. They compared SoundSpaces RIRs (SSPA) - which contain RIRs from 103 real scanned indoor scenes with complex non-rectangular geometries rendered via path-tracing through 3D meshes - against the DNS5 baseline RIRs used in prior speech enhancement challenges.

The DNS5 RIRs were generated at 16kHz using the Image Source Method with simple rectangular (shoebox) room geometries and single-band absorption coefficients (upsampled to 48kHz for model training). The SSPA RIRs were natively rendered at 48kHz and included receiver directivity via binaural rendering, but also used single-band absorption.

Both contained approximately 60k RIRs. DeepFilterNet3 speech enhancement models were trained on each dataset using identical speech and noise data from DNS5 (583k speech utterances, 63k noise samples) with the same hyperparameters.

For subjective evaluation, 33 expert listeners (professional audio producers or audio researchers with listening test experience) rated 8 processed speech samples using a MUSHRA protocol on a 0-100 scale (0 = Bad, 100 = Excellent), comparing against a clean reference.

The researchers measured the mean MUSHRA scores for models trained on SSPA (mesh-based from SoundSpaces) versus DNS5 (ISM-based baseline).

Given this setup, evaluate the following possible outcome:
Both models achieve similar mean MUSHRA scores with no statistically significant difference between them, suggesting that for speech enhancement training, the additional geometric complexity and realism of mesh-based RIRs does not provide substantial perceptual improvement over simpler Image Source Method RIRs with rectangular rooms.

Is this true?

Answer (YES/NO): YES